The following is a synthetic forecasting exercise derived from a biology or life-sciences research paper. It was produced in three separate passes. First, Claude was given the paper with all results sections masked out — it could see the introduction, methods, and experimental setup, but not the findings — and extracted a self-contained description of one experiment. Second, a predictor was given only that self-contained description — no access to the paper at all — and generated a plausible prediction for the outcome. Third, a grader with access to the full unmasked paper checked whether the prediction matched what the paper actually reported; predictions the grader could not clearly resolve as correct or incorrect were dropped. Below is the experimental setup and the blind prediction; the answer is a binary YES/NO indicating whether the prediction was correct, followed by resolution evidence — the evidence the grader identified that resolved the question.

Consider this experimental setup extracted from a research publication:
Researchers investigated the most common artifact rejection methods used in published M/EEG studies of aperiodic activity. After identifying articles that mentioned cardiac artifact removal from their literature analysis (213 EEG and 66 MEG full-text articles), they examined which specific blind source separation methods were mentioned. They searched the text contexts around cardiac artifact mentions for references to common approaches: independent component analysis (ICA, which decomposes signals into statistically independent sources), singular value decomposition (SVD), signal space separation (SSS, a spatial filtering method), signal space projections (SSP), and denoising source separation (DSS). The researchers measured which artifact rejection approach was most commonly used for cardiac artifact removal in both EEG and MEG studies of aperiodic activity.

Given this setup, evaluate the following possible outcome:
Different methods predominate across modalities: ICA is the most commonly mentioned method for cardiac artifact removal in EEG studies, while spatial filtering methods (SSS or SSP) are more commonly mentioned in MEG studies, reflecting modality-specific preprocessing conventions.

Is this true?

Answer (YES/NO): NO